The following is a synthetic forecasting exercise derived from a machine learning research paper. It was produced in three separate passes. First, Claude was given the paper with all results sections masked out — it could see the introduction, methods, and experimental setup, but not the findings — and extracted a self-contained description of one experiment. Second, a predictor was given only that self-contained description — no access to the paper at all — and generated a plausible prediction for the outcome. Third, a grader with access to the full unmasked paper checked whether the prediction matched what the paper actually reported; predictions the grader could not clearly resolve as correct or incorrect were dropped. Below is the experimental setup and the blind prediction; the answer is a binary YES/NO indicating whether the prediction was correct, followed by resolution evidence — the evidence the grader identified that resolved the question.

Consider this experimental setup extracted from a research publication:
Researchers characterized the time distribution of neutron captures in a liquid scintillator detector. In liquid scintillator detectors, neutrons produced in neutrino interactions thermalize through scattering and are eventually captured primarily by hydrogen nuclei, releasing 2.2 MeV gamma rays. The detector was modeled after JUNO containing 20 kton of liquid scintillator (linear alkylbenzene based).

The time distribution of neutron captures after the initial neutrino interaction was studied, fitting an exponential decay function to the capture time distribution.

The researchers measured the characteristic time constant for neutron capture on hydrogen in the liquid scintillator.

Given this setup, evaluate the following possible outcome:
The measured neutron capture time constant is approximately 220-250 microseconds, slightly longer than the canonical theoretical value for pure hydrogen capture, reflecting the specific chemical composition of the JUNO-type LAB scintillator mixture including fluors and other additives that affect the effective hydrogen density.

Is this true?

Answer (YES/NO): NO